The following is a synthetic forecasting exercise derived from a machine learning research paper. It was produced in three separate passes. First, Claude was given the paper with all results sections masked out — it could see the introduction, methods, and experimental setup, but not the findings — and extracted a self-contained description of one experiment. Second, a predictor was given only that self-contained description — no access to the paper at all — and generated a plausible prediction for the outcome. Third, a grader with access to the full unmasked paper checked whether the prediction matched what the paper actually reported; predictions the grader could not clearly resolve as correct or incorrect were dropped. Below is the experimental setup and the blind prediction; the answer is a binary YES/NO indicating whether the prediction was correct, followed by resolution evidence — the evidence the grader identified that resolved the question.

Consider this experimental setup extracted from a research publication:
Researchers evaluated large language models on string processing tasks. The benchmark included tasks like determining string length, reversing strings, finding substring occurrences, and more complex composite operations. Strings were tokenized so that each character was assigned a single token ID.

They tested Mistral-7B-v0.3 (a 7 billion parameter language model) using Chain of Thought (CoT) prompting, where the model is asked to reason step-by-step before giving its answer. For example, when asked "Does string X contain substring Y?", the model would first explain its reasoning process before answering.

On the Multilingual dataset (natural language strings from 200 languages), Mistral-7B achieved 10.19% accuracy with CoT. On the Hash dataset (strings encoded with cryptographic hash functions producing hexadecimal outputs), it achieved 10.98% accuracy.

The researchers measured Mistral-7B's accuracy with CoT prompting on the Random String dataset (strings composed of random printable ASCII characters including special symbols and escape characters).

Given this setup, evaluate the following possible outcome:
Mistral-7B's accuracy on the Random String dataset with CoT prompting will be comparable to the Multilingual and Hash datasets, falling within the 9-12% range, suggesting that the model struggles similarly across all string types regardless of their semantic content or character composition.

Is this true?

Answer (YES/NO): NO